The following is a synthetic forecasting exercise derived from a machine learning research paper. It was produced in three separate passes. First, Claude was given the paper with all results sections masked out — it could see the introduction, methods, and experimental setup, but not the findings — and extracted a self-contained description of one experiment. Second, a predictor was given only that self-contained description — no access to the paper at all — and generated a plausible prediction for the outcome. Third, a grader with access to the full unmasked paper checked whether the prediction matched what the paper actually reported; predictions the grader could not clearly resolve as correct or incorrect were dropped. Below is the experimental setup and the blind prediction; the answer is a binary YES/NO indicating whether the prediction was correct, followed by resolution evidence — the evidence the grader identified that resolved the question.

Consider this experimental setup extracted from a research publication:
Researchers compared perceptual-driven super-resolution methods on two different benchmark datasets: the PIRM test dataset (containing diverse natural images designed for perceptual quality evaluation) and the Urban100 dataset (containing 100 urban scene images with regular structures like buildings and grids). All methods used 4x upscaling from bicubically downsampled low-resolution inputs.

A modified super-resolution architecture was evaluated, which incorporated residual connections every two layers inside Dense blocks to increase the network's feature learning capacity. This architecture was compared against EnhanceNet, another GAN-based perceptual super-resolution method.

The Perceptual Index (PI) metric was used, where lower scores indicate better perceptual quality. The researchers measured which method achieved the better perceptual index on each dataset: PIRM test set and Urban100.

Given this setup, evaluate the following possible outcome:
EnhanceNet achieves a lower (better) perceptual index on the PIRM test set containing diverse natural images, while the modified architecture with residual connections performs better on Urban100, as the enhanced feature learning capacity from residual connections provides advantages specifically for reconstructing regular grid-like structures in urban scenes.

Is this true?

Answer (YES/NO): NO